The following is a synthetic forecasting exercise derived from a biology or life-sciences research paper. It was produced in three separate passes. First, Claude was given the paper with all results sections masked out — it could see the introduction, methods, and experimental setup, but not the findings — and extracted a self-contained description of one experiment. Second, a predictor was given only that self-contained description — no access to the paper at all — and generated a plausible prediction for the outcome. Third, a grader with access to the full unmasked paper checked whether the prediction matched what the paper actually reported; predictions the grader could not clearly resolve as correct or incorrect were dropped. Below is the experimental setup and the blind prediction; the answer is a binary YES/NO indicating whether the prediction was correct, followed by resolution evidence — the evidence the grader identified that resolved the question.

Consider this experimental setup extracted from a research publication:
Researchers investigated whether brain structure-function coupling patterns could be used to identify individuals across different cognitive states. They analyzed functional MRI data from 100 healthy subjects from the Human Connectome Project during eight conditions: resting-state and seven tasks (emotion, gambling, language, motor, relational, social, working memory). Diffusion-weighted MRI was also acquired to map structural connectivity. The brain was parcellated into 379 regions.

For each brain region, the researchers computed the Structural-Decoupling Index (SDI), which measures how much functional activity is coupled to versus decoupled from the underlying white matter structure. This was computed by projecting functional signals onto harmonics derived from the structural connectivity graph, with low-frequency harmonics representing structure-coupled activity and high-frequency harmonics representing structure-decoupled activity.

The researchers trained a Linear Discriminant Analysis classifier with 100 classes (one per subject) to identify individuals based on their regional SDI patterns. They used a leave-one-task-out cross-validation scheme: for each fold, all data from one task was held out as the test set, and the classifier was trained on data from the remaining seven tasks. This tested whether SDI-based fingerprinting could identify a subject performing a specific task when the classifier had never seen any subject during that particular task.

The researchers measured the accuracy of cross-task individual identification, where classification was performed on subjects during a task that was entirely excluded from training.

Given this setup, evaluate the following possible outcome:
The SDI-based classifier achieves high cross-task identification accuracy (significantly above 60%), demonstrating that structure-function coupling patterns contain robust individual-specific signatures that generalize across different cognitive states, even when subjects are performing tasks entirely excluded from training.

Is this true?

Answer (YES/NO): YES